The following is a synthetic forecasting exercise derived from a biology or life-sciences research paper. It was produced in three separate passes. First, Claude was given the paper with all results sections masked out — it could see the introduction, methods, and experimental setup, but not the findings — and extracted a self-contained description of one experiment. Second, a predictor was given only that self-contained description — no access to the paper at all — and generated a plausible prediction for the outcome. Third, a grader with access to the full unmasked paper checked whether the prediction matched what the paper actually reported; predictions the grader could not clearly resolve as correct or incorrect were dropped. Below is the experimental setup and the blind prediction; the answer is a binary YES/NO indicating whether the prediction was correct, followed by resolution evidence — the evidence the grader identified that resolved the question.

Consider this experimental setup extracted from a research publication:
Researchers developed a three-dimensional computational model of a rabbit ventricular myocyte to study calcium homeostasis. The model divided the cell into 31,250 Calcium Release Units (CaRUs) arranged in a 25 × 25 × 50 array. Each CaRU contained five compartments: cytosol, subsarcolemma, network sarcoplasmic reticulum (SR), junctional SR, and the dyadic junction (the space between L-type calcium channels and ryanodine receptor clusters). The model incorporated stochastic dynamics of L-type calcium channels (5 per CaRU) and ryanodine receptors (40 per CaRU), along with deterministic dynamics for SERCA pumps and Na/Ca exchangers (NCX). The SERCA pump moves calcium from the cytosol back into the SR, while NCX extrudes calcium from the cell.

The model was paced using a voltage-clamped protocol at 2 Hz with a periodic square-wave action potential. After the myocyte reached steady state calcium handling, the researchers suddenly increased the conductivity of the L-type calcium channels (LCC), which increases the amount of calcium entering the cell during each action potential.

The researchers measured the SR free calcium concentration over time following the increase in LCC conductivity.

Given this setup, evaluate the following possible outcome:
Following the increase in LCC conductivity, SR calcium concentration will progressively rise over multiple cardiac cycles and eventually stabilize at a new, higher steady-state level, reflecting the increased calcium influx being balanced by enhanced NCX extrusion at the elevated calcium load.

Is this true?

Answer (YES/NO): YES